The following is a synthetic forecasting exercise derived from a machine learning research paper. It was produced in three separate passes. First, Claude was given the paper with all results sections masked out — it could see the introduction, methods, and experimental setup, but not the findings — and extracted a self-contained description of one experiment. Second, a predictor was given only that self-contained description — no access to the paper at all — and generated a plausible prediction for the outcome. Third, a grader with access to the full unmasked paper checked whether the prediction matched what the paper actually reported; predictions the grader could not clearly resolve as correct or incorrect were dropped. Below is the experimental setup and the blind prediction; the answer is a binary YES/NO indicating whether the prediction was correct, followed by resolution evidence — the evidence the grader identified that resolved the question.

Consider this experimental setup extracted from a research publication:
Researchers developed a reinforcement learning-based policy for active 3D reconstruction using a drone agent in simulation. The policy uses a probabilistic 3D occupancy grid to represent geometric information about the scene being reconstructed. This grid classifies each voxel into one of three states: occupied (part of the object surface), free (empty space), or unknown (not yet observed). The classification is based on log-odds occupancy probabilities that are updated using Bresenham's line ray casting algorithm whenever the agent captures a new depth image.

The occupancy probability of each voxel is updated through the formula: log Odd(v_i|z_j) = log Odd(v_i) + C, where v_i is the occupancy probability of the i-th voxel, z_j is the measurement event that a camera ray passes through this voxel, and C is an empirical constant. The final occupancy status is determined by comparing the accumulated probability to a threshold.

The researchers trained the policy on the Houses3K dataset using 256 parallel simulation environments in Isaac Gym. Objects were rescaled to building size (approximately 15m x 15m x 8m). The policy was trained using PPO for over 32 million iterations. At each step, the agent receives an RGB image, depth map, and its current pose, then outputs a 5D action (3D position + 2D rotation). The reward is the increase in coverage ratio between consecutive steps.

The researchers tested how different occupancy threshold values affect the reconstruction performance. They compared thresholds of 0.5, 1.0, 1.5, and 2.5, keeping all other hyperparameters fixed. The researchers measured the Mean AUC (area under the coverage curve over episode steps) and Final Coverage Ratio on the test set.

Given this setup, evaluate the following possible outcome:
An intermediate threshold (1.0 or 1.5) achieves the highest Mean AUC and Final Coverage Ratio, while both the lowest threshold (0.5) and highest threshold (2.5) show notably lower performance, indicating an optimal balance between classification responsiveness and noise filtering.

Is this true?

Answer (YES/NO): NO